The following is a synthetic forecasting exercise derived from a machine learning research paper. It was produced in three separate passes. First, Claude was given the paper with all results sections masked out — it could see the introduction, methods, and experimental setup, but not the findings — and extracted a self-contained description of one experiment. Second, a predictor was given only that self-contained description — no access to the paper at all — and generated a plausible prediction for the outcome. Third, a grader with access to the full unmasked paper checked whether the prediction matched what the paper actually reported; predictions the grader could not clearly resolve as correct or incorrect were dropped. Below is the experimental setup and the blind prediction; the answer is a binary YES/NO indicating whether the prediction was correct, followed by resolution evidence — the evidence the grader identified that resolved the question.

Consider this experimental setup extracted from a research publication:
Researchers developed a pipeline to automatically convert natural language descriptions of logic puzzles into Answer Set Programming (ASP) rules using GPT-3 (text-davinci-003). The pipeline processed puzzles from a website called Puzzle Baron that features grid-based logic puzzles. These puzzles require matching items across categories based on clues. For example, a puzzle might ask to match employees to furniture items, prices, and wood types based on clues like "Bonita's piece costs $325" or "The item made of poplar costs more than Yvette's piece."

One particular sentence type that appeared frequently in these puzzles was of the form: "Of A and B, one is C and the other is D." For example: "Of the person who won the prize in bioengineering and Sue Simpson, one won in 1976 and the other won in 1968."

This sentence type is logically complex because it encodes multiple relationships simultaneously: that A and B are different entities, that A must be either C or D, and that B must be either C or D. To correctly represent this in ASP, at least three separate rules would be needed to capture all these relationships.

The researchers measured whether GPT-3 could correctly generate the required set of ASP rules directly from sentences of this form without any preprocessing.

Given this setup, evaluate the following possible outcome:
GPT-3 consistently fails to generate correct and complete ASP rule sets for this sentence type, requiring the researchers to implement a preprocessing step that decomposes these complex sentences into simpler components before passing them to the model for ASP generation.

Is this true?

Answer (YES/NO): YES